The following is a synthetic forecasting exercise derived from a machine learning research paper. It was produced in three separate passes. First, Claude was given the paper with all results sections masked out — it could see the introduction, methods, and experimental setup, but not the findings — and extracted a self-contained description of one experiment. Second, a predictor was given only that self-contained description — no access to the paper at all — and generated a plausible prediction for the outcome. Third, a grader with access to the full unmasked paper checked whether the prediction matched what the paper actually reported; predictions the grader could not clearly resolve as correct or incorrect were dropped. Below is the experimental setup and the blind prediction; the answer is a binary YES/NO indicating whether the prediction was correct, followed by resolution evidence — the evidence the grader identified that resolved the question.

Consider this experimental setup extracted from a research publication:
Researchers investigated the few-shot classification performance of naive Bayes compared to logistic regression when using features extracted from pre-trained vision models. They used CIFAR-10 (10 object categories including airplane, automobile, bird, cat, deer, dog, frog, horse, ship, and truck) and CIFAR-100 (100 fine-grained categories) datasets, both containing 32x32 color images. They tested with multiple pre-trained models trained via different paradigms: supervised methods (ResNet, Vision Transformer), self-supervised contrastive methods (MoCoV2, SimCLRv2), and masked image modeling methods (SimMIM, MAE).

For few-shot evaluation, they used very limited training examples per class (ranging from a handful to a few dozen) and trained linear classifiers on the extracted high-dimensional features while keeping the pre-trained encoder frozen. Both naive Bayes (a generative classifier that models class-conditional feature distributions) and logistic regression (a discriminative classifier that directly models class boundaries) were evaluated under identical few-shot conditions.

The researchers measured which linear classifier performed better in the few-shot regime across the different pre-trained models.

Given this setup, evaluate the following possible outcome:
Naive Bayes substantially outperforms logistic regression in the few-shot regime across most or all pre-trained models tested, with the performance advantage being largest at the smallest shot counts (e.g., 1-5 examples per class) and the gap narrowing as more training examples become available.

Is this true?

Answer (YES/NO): NO